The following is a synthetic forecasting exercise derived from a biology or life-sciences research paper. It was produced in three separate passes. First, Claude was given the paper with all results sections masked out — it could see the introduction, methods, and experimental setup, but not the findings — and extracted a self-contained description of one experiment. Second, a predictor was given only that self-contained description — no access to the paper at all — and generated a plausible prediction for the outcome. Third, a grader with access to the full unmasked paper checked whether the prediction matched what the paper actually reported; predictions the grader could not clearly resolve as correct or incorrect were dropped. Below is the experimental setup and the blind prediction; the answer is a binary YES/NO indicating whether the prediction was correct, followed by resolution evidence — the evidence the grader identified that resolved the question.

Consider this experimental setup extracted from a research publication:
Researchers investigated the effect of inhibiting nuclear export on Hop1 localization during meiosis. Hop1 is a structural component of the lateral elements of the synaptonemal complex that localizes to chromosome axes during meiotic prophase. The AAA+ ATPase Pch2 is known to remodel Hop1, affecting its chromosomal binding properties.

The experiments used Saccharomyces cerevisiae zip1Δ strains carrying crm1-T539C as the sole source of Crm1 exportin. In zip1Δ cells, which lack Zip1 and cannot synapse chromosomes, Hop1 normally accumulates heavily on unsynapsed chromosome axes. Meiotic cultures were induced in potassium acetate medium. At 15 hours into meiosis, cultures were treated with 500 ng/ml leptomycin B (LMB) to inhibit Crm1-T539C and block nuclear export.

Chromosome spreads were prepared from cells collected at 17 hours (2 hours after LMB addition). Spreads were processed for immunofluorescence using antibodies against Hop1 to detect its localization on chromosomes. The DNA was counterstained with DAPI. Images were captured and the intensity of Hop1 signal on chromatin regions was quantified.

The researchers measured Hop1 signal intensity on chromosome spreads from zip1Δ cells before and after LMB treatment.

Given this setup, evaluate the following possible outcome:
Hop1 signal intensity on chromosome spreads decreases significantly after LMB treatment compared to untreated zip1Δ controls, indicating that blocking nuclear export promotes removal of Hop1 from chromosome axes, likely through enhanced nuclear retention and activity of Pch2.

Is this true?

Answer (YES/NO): YES